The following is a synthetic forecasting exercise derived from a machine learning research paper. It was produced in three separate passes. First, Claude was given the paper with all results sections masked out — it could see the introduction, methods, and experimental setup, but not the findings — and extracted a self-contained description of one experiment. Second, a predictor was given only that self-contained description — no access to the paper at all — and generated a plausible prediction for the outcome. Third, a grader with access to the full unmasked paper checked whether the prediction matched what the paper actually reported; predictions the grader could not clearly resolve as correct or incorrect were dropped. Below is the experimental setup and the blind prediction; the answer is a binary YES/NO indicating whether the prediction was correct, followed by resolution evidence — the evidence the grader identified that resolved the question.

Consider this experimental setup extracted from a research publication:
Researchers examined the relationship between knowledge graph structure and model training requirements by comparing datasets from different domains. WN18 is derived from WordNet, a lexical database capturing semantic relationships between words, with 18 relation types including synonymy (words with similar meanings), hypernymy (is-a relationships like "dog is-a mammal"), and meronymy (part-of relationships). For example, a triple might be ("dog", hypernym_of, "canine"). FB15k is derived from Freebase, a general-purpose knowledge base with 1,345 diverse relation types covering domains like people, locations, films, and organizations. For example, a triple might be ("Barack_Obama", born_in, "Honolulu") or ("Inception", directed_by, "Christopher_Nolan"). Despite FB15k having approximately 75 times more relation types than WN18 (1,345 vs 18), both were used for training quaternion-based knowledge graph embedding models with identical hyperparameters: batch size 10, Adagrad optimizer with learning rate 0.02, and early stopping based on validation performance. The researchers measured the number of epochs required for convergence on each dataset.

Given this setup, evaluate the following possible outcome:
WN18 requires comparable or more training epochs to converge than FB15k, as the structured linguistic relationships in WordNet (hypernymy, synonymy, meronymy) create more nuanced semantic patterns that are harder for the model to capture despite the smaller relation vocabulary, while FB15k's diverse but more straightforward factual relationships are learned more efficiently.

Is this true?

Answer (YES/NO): NO